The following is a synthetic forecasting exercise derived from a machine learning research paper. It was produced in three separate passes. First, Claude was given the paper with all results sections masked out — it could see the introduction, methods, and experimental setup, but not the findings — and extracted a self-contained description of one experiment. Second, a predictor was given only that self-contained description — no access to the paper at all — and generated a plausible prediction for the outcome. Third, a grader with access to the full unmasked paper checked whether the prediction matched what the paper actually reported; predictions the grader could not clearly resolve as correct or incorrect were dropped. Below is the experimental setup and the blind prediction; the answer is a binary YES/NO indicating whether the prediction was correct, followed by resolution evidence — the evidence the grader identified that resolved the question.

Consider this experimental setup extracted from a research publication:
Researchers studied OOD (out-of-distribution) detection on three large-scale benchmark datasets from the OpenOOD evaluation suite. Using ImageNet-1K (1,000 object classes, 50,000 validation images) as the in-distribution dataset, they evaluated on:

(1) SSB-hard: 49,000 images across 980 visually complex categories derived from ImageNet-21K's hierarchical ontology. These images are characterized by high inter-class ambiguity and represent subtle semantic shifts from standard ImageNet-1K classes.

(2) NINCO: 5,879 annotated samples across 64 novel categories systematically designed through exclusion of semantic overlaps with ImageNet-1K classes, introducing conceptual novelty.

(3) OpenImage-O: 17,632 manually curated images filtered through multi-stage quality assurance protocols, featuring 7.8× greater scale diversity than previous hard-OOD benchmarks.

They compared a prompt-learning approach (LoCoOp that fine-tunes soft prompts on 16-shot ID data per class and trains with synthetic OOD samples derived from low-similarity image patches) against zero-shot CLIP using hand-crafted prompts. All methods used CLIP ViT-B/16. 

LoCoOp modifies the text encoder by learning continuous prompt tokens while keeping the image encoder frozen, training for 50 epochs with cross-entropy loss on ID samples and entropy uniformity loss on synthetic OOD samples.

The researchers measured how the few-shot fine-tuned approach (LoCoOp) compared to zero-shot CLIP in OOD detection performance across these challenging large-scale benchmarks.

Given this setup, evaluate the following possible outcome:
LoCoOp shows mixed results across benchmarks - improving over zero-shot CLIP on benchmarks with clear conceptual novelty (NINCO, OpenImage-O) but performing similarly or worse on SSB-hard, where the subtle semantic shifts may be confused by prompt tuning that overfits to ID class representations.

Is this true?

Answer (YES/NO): NO